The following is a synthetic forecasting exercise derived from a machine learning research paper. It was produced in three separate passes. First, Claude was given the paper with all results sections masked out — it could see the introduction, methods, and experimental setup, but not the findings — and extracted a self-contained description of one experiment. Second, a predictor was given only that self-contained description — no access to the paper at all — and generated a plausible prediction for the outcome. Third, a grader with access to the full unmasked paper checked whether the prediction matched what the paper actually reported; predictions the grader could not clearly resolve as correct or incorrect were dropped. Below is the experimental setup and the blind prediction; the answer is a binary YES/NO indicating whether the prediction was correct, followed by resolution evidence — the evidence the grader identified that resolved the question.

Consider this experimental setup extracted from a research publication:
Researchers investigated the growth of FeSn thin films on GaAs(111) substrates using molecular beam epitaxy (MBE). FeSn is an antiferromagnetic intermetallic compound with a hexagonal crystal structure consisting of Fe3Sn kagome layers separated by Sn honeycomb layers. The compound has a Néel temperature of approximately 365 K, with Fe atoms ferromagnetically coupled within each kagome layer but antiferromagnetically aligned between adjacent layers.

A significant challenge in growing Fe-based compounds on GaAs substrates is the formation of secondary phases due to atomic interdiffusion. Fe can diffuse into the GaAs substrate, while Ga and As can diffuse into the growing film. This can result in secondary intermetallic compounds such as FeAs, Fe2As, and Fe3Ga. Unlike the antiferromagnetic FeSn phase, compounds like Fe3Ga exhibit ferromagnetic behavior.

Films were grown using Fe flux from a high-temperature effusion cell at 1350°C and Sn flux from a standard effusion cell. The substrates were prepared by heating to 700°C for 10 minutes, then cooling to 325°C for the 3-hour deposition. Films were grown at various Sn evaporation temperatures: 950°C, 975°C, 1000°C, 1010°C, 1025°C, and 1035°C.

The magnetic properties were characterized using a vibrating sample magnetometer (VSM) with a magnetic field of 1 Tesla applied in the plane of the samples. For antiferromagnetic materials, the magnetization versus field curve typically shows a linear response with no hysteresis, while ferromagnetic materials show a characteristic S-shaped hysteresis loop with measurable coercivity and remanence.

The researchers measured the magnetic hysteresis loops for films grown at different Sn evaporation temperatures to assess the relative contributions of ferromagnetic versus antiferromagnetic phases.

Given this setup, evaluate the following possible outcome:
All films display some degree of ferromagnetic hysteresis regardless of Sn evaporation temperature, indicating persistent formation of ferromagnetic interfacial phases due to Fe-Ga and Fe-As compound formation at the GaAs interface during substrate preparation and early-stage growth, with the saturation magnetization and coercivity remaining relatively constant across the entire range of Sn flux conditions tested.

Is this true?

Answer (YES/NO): NO